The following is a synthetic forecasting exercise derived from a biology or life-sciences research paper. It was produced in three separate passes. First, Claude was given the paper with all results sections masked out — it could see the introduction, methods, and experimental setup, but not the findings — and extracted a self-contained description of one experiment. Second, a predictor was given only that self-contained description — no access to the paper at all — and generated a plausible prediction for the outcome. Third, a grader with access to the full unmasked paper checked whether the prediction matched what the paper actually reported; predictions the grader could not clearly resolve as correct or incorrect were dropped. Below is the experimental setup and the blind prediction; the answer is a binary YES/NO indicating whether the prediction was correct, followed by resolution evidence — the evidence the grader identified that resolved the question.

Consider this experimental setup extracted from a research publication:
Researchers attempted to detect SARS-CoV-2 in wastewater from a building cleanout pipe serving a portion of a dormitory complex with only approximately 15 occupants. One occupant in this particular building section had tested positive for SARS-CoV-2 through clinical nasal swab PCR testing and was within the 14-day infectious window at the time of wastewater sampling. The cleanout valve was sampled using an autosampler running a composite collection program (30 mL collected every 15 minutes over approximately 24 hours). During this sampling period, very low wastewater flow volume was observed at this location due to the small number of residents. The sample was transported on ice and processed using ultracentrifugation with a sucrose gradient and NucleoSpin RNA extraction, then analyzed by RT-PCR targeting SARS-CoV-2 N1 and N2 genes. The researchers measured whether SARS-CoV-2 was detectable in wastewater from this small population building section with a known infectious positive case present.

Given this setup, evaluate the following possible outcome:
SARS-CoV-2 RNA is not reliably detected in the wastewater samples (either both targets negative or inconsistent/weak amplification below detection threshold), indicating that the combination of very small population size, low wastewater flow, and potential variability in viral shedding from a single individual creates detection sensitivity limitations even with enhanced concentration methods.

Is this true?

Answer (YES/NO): YES